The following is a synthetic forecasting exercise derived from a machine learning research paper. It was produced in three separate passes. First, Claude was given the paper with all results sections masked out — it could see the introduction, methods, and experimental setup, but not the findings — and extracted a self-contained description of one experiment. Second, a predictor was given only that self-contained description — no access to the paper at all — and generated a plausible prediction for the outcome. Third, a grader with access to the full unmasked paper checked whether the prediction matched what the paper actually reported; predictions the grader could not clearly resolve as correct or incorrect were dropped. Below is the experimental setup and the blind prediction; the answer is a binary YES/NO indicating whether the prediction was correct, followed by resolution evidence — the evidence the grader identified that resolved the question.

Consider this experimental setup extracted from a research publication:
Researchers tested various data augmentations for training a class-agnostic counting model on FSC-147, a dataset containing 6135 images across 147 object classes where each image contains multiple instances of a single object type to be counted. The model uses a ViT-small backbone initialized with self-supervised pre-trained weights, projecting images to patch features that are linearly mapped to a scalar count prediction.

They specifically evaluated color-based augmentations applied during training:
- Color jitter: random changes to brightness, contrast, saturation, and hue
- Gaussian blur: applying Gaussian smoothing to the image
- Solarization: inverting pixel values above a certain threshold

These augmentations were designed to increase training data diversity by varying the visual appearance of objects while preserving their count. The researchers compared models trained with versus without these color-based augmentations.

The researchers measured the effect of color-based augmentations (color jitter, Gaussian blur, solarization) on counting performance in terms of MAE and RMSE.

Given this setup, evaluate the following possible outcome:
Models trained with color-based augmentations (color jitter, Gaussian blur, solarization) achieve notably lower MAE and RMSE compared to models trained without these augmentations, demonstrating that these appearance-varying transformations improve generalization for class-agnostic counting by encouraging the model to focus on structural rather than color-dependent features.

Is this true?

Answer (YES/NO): NO